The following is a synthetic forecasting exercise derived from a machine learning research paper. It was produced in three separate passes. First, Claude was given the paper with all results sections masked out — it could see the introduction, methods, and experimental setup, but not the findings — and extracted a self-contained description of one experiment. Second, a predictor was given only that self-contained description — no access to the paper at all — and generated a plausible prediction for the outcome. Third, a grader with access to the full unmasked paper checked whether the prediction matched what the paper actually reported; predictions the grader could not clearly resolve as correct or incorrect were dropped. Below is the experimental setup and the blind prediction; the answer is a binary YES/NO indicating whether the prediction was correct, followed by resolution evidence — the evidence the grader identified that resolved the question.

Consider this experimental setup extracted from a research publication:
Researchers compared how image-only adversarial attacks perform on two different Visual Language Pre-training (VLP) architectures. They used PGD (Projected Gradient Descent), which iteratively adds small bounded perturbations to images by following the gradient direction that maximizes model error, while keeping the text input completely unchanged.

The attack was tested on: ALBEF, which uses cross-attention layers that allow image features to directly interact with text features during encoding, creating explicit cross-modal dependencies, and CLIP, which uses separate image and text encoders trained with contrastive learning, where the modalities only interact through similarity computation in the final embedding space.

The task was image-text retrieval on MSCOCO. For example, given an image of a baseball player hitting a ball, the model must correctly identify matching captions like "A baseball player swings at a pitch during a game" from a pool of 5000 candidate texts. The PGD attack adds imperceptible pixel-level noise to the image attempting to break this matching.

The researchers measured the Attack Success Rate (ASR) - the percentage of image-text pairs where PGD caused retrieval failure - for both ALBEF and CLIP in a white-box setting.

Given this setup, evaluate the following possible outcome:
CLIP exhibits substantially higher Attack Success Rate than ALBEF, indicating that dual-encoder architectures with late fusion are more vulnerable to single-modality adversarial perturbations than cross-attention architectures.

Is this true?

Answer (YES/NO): NO